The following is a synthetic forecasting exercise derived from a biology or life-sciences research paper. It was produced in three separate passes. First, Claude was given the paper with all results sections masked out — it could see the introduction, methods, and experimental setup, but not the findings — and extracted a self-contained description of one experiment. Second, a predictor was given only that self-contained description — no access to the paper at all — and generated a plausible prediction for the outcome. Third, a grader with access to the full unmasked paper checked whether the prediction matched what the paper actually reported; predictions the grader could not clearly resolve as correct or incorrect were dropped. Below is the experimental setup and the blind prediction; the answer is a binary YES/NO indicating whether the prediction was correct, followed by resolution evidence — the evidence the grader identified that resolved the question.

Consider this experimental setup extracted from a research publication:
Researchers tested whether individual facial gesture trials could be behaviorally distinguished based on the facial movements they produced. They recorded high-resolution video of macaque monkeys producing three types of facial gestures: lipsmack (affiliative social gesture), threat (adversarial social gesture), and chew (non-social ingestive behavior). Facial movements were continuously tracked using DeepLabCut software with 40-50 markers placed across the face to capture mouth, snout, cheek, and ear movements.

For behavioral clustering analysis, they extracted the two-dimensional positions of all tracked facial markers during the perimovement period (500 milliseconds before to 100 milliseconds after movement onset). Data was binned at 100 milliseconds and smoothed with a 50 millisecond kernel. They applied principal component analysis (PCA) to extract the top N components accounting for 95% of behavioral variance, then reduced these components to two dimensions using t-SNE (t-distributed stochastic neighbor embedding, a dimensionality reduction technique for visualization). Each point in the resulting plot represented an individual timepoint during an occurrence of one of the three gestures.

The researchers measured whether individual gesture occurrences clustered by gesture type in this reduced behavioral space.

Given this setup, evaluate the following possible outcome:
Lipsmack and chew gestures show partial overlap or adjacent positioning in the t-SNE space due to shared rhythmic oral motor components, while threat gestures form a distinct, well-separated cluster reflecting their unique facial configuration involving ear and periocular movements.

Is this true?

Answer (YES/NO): NO